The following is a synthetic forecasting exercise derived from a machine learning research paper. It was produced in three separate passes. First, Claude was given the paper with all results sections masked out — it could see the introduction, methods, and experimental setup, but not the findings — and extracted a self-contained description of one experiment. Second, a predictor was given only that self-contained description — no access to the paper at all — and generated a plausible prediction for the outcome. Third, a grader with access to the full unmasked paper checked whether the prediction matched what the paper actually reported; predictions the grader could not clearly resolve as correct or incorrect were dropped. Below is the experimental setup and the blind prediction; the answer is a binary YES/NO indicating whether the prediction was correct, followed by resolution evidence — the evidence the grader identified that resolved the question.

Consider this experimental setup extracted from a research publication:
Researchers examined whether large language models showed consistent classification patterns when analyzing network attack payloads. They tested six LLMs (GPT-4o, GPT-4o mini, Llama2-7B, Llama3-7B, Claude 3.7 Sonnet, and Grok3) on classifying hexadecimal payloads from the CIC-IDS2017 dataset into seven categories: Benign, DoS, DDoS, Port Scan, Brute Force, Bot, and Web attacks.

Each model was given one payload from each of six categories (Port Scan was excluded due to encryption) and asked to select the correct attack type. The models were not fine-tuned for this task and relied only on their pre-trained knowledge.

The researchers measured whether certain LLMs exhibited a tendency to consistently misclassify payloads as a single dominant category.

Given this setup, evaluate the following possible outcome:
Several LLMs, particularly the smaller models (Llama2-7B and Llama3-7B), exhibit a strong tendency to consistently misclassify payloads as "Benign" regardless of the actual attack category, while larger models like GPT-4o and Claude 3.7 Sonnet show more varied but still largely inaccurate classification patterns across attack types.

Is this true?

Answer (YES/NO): NO